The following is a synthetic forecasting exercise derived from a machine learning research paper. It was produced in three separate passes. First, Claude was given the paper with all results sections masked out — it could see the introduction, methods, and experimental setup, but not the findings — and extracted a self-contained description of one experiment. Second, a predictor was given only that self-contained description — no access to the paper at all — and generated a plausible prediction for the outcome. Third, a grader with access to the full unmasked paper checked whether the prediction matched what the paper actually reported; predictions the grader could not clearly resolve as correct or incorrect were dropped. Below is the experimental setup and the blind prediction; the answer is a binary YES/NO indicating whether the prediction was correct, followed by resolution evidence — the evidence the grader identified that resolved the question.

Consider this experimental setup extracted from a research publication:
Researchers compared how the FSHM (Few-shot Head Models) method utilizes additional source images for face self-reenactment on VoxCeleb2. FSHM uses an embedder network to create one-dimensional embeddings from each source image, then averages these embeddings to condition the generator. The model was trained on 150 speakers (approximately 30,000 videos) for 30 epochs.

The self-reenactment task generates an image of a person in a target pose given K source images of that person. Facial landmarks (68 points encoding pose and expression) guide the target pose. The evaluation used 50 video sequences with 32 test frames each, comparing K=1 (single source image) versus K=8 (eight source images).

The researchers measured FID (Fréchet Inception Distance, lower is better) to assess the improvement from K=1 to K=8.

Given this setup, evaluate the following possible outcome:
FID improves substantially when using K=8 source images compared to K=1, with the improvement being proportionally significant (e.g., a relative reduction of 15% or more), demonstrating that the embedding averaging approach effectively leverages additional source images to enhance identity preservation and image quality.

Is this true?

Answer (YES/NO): NO